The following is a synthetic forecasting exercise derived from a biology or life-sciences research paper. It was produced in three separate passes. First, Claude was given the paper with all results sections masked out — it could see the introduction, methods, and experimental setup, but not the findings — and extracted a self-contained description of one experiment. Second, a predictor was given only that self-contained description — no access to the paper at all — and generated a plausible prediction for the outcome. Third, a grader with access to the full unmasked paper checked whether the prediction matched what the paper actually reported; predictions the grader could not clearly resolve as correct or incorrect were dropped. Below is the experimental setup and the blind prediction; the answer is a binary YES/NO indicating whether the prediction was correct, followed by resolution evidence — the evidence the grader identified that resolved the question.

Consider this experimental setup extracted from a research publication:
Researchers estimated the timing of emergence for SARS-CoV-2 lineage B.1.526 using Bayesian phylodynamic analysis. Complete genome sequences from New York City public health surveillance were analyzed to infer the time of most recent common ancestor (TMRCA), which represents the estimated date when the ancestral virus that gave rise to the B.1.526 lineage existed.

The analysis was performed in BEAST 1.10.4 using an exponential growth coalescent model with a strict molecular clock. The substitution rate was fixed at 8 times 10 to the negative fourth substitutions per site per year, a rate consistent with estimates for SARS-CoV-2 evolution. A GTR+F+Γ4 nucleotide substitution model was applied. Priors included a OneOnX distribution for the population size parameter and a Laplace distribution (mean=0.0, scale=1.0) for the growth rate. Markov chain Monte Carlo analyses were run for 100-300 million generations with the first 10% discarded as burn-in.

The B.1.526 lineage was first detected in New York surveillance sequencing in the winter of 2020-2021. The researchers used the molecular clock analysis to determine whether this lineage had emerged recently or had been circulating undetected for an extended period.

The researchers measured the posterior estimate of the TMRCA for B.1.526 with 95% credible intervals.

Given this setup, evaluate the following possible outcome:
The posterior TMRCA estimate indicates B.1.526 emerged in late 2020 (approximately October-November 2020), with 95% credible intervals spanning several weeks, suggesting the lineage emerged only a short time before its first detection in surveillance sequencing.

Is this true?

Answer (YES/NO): NO